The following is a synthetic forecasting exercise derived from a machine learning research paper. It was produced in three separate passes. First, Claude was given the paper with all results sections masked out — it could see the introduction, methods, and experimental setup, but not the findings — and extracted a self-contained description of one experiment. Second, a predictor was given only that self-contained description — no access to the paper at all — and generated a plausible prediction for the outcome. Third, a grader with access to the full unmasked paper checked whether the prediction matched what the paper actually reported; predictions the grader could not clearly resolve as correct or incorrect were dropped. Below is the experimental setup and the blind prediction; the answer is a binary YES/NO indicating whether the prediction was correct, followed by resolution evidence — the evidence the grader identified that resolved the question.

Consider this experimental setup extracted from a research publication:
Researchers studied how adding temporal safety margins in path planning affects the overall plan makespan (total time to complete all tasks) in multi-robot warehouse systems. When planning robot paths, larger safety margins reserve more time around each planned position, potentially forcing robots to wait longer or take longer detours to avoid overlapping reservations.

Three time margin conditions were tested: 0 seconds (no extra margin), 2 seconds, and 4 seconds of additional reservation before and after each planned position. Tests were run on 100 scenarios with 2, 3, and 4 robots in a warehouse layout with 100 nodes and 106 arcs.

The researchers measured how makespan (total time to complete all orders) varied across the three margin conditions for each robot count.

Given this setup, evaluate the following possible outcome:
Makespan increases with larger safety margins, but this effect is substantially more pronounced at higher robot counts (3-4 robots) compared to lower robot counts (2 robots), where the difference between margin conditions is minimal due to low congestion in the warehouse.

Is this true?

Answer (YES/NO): NO